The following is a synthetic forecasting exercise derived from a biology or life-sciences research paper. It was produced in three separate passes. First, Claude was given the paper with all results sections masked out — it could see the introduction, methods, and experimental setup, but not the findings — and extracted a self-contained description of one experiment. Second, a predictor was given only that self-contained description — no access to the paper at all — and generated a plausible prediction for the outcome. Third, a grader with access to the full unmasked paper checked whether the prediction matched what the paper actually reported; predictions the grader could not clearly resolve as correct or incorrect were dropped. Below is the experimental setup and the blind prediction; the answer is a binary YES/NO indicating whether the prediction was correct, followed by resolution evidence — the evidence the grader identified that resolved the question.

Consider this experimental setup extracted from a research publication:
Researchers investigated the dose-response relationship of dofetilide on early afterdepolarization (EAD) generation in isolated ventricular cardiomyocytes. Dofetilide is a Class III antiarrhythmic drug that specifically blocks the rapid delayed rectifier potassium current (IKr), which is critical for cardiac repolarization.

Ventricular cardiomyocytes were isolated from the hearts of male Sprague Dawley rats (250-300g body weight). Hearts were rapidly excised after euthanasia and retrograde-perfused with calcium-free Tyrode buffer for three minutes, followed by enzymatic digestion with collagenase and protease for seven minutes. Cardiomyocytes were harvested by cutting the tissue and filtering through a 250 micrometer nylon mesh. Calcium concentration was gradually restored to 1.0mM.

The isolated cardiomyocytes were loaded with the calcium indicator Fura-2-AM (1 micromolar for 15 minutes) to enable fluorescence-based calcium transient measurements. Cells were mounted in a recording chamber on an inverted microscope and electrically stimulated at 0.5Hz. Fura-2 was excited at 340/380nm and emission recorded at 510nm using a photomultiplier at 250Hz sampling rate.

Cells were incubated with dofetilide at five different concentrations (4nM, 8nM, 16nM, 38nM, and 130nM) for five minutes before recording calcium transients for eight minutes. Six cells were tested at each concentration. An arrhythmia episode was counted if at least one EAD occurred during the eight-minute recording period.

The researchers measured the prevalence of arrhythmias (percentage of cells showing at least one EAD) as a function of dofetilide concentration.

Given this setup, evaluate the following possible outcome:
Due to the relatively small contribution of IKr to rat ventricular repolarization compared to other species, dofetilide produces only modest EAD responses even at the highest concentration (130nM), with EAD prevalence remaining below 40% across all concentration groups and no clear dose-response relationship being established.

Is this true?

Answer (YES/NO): NO